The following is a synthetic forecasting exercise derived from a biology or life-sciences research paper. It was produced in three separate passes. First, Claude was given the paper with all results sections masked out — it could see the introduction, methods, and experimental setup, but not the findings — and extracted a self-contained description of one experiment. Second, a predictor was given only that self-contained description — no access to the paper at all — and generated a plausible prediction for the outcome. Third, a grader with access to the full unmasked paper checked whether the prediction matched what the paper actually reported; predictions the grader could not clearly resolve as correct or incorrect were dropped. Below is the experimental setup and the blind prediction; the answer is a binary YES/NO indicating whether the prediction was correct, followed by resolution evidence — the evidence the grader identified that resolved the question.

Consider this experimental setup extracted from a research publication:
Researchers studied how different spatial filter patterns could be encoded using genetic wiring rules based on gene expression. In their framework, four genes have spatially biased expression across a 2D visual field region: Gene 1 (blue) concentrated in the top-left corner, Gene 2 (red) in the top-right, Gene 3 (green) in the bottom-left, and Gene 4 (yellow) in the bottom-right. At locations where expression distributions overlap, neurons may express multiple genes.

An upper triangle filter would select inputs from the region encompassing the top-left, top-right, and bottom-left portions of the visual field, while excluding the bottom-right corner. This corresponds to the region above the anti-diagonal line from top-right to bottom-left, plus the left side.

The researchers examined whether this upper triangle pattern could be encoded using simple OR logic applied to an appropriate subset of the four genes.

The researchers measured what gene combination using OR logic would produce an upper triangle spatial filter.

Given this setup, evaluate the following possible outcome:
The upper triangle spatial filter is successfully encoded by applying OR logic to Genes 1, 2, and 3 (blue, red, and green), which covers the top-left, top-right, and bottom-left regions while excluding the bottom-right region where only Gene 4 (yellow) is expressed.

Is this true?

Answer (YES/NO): YES